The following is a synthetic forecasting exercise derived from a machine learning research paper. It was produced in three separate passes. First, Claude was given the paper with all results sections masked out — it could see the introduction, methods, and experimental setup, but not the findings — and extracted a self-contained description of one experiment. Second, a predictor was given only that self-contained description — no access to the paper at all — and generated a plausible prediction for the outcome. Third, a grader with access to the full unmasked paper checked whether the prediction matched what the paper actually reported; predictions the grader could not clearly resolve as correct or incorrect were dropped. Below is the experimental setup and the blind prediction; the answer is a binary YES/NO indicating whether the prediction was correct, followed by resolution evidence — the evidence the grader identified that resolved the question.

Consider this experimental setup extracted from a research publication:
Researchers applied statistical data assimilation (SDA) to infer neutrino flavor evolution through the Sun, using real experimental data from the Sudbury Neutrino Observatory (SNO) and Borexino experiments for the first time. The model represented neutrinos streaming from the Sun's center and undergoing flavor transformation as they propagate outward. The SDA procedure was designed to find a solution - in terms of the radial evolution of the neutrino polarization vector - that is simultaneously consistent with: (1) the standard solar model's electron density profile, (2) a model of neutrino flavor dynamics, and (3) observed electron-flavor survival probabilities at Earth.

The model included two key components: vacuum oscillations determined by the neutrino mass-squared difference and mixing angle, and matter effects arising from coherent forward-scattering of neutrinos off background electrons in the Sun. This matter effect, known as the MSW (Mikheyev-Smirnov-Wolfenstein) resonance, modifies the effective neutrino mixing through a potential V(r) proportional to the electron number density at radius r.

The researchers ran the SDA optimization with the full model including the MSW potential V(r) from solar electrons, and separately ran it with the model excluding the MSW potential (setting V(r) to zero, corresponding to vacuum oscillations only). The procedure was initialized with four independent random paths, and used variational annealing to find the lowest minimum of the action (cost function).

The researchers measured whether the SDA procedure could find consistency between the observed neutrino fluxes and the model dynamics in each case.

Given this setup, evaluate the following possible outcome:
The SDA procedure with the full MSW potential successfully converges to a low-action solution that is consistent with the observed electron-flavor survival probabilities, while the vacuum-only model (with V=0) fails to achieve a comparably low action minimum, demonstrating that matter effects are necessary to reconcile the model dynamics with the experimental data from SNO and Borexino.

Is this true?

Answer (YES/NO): YES